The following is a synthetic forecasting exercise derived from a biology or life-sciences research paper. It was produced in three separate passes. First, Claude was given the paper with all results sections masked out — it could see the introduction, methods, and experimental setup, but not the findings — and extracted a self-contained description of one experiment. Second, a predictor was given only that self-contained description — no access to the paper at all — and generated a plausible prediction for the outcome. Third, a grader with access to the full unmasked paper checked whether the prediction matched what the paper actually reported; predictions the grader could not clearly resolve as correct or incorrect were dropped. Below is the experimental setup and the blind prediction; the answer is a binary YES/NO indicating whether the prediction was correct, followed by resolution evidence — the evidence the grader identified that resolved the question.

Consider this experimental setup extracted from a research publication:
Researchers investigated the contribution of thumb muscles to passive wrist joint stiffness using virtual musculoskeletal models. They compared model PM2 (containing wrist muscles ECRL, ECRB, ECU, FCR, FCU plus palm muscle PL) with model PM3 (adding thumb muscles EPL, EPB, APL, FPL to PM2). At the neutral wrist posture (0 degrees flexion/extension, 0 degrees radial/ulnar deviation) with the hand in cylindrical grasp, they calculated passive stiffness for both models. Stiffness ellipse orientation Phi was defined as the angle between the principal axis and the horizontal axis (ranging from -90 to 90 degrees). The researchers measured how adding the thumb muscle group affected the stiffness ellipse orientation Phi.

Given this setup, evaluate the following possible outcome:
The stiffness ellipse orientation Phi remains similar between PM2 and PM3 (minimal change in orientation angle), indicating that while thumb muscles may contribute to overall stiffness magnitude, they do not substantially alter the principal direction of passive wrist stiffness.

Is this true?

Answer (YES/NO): NO